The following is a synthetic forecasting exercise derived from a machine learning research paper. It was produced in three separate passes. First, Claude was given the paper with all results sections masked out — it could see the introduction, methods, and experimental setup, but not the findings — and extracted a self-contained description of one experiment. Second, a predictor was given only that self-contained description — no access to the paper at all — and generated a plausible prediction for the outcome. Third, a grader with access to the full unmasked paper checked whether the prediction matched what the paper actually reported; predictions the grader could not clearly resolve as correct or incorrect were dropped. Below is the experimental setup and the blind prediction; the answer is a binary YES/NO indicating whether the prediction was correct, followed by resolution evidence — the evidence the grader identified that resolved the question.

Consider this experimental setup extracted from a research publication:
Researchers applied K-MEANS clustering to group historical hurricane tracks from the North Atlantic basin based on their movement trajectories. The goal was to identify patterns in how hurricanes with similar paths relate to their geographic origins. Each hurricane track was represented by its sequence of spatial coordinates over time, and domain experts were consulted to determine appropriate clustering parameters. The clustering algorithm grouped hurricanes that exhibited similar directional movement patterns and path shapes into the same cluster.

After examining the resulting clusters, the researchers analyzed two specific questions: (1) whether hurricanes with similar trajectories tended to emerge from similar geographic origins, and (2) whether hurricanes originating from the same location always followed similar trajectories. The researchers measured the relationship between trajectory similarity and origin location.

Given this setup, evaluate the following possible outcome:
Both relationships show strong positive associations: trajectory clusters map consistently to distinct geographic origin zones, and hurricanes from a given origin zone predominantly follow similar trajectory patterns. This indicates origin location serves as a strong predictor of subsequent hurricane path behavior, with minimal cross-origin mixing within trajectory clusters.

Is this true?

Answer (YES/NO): NO